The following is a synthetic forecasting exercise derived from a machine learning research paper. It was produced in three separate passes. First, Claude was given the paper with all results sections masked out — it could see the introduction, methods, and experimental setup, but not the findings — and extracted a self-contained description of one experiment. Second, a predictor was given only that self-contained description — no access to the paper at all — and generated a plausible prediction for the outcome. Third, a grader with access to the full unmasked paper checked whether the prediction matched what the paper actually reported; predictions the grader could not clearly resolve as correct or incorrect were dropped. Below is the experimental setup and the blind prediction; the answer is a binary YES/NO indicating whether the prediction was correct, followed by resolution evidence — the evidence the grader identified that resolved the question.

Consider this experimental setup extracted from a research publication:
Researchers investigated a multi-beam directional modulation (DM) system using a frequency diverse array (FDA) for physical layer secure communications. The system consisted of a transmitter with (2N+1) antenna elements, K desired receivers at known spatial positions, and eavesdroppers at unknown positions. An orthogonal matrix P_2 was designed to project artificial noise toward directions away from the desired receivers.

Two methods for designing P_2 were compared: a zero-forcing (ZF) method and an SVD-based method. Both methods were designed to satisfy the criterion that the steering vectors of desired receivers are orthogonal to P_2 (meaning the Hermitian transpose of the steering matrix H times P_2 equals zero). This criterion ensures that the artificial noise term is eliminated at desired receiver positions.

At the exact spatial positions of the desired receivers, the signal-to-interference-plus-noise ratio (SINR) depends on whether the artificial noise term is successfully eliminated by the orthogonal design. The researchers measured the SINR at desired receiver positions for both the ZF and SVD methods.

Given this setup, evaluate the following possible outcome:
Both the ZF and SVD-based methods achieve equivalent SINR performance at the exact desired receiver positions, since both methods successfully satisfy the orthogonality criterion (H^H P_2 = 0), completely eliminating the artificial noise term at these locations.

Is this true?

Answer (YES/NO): YES